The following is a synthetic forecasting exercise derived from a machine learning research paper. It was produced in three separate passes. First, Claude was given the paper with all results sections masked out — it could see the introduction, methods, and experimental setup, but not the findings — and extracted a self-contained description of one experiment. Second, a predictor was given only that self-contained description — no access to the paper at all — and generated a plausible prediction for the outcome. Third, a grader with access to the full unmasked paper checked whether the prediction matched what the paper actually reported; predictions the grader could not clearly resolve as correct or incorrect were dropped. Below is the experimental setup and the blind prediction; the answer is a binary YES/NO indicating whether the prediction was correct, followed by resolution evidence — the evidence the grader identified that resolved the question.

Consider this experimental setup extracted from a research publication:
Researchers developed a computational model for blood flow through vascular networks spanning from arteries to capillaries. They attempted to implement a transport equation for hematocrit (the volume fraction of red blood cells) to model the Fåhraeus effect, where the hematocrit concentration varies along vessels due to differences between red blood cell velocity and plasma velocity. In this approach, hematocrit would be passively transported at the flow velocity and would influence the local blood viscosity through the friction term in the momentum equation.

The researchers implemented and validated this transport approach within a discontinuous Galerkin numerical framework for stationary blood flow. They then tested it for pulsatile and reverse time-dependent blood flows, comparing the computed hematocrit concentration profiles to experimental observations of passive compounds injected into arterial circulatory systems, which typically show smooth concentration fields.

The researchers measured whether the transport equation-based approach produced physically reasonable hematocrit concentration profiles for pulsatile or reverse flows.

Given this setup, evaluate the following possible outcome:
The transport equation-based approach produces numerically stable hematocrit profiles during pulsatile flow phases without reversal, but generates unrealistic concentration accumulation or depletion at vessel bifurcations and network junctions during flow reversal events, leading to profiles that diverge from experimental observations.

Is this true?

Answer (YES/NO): NO